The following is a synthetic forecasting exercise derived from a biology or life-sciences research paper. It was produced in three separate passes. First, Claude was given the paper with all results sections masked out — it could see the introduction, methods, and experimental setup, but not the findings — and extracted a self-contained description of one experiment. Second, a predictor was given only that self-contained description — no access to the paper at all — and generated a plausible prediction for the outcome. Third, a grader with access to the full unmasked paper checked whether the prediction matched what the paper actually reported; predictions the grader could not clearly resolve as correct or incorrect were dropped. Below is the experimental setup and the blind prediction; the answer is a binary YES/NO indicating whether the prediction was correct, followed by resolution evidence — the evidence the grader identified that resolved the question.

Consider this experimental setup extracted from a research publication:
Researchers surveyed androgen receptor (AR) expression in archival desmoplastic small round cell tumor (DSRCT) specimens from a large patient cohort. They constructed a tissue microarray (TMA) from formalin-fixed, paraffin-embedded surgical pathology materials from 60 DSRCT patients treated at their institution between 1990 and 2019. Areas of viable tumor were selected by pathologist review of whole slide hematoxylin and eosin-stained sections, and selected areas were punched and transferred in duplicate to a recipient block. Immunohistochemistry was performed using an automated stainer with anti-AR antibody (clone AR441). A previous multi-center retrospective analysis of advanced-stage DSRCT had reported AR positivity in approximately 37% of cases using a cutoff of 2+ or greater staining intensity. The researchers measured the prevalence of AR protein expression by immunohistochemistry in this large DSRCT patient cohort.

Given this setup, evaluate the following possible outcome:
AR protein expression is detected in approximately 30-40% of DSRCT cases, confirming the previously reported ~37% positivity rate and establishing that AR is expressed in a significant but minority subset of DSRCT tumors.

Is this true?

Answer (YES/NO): NO